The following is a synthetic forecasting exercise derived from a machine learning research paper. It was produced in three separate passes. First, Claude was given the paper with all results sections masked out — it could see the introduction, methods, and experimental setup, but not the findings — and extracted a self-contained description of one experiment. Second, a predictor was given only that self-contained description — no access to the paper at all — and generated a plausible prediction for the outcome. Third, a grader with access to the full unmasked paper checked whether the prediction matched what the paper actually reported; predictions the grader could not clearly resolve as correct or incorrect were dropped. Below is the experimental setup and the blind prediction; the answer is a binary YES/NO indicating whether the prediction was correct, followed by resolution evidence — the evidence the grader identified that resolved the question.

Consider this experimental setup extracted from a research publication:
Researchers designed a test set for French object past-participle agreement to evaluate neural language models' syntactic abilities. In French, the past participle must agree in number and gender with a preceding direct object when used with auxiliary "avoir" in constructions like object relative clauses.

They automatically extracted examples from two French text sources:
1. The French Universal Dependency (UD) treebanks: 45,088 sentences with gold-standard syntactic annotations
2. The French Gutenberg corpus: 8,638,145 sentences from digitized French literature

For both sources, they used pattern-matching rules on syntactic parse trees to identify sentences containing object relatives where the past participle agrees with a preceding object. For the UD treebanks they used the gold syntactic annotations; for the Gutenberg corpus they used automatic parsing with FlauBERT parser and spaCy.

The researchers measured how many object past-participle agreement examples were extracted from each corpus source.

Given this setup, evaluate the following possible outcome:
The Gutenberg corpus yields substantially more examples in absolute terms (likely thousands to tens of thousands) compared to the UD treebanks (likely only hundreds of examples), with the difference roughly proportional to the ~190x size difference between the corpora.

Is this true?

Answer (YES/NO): NO